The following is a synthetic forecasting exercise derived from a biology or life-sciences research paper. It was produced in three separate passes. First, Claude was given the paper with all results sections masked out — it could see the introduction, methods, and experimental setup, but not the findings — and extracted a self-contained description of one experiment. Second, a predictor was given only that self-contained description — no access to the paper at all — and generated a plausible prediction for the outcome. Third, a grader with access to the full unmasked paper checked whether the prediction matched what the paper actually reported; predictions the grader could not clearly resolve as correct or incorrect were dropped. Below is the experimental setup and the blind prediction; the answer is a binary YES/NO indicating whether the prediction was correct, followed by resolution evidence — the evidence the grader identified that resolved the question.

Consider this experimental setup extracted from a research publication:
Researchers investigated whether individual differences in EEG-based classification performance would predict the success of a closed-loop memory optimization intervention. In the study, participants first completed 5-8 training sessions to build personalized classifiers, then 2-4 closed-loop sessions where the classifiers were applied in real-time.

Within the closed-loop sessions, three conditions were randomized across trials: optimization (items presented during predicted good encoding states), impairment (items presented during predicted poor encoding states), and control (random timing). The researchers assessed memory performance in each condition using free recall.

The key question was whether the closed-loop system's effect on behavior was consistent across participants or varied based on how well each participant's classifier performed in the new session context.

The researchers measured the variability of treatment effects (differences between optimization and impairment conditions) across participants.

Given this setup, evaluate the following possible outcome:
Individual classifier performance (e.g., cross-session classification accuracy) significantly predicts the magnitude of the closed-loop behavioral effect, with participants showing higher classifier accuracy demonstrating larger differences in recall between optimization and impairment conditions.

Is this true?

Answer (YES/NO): YES